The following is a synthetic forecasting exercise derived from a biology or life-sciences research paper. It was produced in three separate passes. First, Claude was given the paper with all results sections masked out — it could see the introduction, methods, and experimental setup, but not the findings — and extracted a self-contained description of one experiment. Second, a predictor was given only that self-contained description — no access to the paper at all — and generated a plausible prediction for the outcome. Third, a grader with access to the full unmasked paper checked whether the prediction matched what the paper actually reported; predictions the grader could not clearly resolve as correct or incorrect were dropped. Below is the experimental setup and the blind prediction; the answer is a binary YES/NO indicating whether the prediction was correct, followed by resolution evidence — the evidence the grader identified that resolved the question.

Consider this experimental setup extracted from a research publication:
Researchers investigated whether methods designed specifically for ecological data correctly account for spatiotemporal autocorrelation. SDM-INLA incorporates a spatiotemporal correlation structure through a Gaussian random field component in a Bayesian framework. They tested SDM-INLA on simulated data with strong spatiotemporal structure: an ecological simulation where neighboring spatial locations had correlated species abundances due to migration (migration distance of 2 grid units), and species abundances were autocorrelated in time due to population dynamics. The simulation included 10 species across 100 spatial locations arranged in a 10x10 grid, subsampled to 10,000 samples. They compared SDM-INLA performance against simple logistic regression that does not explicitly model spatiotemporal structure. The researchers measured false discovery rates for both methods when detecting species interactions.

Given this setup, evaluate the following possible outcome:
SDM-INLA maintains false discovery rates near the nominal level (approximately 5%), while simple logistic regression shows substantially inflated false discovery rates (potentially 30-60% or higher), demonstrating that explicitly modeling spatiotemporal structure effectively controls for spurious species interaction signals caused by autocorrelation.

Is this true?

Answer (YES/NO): NO